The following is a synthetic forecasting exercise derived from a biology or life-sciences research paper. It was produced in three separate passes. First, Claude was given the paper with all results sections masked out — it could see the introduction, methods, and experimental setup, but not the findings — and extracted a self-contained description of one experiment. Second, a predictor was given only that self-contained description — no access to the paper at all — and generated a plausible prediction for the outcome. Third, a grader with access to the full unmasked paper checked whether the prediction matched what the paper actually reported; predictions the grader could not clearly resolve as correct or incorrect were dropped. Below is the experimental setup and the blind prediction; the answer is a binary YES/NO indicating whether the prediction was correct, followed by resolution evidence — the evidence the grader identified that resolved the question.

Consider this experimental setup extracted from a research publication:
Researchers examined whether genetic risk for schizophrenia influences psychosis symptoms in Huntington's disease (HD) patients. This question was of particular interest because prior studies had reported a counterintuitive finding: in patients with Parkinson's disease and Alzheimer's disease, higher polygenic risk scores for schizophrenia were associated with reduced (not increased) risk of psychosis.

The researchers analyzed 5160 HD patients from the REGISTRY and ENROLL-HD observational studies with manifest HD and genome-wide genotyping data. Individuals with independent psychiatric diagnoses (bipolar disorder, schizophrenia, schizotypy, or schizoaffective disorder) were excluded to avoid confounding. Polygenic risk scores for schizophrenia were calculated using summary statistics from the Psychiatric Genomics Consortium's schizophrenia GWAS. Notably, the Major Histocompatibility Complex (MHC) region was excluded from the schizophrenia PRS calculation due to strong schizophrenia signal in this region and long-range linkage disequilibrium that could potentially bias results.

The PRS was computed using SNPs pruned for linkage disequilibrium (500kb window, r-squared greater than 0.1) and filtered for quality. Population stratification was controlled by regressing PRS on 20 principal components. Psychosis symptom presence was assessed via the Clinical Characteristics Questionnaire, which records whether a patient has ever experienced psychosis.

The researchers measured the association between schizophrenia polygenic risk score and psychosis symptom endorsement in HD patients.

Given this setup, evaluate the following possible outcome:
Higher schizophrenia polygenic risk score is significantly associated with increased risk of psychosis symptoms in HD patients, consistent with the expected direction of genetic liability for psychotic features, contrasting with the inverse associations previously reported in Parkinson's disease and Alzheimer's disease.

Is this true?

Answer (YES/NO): YES